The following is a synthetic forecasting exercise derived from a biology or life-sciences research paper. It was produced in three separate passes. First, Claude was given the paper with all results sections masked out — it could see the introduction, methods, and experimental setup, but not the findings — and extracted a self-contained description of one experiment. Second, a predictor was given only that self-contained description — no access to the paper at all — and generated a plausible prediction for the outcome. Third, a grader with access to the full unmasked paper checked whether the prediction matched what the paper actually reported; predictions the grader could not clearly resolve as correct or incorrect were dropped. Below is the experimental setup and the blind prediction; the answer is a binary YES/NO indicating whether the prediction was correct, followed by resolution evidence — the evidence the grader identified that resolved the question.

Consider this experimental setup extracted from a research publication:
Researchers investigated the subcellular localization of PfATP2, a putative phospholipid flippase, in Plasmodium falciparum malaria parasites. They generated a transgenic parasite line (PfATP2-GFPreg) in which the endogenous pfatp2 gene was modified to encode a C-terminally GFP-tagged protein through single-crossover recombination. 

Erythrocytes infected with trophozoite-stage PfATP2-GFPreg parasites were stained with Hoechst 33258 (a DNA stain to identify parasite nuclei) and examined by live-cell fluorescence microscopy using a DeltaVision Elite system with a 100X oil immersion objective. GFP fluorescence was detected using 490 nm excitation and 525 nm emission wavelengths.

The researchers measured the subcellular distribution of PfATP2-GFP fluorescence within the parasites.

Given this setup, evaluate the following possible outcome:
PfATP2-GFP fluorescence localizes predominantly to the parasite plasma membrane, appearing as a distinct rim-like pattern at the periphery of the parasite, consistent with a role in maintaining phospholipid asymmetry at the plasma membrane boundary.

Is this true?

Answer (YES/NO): YES